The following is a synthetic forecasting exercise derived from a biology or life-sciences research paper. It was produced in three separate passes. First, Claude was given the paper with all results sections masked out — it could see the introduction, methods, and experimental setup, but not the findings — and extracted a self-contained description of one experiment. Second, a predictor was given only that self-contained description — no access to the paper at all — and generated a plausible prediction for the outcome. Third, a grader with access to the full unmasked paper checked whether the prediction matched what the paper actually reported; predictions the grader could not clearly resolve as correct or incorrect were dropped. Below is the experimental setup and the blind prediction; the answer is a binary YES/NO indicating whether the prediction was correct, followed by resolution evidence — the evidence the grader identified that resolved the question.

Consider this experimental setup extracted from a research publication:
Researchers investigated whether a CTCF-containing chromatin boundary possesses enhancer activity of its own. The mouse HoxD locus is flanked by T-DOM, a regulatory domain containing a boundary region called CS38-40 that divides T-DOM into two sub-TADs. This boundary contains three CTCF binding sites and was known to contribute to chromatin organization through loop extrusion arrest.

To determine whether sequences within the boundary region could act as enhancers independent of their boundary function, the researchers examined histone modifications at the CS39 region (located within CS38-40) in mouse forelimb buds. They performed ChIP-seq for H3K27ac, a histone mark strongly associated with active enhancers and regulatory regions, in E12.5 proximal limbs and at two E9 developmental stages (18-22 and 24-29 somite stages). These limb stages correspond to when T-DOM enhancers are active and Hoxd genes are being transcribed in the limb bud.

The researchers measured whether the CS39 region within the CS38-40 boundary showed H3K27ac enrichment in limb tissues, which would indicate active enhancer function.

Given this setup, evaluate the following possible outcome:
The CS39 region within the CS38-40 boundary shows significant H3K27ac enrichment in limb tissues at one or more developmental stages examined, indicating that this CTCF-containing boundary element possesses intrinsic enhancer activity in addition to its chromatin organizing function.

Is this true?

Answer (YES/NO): YES